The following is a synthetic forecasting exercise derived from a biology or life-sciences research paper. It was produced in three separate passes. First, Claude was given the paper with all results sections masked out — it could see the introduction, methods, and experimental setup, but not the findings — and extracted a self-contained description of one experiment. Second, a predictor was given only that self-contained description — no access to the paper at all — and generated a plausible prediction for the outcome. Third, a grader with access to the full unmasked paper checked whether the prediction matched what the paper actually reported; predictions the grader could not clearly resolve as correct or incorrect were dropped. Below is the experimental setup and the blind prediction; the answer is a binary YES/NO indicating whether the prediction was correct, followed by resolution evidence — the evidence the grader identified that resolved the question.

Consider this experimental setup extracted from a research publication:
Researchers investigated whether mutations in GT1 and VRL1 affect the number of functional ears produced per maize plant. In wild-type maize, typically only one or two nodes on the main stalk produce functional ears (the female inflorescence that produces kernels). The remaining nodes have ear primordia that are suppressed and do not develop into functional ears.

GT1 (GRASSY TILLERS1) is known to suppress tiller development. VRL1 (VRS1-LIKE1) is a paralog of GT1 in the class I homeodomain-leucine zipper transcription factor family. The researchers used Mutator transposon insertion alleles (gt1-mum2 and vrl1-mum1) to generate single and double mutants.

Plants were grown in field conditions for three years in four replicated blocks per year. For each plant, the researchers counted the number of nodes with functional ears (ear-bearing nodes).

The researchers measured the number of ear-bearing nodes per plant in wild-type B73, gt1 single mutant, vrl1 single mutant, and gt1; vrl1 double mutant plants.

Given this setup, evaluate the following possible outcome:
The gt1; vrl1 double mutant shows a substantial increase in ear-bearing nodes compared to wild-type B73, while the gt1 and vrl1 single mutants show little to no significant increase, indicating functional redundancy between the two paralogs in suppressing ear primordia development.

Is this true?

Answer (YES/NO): NO